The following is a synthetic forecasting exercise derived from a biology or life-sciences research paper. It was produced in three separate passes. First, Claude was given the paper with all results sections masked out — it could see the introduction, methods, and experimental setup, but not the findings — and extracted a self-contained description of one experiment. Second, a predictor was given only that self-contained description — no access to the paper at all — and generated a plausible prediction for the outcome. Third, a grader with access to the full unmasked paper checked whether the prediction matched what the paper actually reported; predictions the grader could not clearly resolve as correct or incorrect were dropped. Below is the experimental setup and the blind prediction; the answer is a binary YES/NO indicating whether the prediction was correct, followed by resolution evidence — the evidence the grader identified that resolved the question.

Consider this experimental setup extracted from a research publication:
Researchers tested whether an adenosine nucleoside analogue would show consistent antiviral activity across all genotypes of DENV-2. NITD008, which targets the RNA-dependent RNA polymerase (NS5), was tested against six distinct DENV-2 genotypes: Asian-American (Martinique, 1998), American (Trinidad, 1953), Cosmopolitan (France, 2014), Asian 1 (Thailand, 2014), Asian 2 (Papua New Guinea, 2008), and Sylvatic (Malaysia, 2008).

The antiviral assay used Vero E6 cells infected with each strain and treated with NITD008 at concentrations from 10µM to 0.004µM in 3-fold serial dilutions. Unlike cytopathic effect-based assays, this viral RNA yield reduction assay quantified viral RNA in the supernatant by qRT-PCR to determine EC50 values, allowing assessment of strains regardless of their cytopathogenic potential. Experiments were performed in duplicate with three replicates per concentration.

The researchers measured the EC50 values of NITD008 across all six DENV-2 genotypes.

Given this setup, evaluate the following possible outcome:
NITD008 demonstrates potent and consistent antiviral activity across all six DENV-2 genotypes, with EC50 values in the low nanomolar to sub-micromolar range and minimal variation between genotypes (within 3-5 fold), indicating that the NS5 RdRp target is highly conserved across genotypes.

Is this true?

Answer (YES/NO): NO